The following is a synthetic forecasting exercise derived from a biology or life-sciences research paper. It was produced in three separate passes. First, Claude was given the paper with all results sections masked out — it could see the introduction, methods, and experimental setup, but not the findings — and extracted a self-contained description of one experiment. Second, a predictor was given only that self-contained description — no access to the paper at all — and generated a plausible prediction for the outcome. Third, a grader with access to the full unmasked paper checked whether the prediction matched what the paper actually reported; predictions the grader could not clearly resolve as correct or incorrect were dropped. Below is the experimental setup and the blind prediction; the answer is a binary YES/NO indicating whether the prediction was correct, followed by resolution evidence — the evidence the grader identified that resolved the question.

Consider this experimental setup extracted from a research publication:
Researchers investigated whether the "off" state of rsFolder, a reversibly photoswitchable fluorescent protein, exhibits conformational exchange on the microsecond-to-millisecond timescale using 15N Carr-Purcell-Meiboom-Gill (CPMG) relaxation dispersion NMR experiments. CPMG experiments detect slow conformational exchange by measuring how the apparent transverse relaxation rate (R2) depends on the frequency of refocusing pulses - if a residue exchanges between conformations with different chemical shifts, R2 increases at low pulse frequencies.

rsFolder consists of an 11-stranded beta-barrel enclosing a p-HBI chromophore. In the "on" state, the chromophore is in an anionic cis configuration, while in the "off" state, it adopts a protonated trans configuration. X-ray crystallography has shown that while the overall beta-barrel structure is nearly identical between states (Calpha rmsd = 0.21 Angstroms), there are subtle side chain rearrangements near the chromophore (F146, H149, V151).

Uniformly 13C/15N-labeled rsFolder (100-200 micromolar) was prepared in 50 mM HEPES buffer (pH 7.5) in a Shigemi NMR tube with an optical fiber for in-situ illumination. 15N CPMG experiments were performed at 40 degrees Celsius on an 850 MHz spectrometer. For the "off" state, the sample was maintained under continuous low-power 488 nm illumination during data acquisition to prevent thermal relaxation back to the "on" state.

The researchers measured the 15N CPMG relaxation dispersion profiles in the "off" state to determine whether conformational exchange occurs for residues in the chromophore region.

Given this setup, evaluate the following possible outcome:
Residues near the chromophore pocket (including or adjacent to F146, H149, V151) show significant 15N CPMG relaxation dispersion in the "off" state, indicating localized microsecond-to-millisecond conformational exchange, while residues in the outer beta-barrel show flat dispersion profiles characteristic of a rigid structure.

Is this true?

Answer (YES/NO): NO